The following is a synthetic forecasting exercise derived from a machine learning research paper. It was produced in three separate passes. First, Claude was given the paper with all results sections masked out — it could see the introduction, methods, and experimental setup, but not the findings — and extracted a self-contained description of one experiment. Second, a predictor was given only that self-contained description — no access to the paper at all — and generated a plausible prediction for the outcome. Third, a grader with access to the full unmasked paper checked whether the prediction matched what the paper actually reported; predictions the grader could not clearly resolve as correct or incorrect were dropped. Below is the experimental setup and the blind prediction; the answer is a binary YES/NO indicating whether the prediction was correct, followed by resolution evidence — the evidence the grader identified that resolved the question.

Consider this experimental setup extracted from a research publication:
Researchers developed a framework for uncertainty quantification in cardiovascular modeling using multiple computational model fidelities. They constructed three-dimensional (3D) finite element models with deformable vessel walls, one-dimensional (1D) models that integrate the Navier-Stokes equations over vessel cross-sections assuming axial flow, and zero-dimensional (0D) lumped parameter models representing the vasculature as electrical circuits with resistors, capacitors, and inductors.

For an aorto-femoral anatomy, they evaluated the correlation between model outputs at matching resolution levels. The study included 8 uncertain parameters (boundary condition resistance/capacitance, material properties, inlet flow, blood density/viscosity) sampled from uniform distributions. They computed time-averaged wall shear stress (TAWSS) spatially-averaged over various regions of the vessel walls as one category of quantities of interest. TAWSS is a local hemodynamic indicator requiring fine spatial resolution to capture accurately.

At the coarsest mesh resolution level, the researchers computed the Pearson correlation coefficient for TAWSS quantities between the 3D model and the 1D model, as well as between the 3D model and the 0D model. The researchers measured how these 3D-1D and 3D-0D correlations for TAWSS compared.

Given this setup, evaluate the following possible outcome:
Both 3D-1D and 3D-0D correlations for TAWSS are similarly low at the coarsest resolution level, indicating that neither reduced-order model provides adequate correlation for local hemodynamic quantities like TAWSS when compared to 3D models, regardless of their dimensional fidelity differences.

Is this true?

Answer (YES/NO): NO